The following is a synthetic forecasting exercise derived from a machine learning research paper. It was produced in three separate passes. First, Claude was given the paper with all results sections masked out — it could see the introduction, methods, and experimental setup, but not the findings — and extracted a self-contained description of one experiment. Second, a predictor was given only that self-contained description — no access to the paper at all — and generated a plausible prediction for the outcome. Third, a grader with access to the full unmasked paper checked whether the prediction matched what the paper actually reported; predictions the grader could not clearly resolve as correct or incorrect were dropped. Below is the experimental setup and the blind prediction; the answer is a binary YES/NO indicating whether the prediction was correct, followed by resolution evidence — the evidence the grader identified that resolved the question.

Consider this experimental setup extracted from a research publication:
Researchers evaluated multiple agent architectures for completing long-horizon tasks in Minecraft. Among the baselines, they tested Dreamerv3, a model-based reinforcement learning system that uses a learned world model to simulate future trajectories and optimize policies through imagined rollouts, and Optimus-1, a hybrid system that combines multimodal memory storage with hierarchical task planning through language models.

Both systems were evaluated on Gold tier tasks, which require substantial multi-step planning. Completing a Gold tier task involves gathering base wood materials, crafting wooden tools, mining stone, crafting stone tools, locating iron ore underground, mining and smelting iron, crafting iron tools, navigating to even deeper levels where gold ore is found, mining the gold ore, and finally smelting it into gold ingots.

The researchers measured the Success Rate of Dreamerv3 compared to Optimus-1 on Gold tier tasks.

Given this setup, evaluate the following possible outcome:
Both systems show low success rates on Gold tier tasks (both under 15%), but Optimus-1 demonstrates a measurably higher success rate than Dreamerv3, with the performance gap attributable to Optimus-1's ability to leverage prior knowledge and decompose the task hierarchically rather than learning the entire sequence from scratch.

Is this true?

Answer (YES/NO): YES